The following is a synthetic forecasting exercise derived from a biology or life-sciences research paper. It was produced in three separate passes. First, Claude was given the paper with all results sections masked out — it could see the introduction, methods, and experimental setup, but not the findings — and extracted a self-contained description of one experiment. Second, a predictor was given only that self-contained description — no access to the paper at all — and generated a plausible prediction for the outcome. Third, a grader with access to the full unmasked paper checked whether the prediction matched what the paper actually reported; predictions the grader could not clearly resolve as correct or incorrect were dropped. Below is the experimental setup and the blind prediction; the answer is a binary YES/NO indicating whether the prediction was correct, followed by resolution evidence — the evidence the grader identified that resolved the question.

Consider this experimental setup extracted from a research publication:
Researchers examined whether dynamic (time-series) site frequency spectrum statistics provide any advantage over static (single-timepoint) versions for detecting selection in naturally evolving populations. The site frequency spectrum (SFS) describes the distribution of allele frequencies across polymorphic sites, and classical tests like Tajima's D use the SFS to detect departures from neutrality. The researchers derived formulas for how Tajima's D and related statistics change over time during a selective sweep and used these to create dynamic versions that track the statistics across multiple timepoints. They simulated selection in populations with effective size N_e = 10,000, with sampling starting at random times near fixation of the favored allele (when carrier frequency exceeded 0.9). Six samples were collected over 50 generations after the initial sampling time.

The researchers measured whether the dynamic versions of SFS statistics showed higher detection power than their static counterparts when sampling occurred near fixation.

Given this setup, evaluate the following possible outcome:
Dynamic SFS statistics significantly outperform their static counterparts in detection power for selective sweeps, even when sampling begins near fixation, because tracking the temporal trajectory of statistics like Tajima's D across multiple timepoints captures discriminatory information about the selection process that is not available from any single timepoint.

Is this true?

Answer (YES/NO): YES